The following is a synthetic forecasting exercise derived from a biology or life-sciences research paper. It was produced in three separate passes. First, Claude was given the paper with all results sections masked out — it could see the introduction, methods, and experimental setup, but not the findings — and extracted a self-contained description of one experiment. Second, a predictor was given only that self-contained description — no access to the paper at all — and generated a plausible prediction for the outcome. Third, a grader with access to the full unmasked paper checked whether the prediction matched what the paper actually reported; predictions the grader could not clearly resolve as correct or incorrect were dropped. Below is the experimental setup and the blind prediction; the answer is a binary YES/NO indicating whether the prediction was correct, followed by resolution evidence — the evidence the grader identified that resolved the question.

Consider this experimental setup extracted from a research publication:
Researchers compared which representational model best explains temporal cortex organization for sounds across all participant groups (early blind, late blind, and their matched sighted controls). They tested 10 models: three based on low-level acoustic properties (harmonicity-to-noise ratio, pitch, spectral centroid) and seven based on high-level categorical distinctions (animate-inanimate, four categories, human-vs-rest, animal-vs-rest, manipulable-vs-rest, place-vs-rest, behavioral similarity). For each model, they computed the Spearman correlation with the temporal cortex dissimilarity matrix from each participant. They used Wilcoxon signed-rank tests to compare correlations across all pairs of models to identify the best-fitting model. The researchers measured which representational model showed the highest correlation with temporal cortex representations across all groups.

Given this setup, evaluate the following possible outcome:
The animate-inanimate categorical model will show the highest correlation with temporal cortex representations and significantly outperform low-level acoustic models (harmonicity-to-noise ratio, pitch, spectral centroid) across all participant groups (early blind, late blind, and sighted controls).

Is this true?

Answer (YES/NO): NO